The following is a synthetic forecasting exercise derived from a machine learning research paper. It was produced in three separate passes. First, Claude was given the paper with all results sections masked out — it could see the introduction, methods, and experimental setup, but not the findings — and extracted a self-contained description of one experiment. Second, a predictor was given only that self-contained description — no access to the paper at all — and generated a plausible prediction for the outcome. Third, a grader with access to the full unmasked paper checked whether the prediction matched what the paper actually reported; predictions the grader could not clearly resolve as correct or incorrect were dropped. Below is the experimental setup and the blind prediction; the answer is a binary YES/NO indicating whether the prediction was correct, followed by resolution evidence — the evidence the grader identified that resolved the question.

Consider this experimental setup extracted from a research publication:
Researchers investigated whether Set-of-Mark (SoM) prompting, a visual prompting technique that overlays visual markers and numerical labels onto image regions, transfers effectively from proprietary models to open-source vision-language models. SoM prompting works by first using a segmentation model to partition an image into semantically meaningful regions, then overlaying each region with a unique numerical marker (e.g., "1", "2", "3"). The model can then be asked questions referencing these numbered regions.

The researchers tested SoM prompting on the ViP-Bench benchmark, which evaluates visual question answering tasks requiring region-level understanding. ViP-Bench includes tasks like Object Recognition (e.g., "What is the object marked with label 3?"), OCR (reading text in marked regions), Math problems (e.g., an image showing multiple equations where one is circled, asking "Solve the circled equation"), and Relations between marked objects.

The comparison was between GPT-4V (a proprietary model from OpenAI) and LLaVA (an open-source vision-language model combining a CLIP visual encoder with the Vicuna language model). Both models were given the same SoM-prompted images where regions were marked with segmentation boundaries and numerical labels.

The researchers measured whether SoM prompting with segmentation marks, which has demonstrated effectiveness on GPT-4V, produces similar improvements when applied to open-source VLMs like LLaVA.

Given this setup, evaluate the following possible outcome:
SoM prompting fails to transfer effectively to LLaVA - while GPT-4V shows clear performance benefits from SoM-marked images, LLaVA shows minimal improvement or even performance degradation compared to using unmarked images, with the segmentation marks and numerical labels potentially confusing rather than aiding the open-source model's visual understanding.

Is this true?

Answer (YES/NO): YES